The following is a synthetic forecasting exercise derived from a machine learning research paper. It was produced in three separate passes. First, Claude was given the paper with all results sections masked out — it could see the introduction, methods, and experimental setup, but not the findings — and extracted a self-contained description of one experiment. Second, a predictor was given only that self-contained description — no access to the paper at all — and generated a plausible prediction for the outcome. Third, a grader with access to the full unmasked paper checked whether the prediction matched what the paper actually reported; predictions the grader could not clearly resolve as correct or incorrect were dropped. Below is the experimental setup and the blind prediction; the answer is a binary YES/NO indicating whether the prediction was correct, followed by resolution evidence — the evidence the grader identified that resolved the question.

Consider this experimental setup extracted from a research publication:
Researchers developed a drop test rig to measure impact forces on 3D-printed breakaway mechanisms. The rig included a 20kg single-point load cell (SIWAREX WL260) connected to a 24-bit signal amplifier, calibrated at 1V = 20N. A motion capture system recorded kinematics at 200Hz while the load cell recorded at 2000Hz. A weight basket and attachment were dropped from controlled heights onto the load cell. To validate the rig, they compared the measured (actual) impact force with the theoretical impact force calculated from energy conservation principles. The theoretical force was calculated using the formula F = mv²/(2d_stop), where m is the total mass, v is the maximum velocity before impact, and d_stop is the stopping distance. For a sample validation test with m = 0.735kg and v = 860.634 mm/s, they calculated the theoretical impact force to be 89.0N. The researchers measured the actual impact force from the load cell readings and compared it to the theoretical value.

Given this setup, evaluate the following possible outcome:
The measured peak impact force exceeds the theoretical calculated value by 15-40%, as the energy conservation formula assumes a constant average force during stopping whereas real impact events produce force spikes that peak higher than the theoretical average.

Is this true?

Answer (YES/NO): NO